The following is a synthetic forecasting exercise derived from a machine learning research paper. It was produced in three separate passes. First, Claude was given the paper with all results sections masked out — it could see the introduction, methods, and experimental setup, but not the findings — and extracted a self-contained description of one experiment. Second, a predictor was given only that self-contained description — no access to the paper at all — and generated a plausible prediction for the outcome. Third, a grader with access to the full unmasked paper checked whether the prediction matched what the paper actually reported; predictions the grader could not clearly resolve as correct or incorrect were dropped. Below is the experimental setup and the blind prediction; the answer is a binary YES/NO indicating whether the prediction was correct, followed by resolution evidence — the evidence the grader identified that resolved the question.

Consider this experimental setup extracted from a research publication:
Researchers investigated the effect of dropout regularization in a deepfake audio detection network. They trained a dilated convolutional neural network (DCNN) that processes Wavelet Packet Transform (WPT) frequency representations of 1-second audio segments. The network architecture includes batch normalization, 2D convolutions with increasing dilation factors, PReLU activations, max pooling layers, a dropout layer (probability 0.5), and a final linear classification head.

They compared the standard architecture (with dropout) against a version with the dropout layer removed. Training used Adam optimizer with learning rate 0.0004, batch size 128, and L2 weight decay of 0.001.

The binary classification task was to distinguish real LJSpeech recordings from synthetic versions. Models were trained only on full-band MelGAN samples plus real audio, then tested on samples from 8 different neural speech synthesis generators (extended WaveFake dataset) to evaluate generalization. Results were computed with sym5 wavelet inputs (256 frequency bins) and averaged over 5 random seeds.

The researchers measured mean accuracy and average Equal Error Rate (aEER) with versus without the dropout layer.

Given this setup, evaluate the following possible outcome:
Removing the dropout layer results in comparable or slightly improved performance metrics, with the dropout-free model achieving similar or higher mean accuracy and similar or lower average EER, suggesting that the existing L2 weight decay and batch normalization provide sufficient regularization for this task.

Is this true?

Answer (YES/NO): YES